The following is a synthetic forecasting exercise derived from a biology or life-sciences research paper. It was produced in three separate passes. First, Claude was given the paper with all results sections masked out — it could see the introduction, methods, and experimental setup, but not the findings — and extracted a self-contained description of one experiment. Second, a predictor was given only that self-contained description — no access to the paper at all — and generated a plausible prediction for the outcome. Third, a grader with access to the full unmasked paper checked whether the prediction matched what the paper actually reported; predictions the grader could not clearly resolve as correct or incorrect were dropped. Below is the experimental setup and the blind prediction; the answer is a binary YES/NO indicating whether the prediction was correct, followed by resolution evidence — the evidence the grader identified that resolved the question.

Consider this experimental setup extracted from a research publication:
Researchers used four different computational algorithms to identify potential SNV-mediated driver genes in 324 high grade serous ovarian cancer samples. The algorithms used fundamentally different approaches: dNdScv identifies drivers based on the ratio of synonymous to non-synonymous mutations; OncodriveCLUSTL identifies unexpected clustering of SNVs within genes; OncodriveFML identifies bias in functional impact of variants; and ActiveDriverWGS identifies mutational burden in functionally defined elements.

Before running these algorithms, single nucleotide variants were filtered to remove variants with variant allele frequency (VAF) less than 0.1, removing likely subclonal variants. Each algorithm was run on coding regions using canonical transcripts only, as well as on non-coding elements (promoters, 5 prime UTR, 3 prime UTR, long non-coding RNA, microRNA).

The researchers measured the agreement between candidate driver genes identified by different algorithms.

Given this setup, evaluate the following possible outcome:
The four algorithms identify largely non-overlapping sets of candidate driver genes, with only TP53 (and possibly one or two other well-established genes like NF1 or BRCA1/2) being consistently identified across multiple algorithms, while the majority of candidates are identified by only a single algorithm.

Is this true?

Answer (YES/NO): YES